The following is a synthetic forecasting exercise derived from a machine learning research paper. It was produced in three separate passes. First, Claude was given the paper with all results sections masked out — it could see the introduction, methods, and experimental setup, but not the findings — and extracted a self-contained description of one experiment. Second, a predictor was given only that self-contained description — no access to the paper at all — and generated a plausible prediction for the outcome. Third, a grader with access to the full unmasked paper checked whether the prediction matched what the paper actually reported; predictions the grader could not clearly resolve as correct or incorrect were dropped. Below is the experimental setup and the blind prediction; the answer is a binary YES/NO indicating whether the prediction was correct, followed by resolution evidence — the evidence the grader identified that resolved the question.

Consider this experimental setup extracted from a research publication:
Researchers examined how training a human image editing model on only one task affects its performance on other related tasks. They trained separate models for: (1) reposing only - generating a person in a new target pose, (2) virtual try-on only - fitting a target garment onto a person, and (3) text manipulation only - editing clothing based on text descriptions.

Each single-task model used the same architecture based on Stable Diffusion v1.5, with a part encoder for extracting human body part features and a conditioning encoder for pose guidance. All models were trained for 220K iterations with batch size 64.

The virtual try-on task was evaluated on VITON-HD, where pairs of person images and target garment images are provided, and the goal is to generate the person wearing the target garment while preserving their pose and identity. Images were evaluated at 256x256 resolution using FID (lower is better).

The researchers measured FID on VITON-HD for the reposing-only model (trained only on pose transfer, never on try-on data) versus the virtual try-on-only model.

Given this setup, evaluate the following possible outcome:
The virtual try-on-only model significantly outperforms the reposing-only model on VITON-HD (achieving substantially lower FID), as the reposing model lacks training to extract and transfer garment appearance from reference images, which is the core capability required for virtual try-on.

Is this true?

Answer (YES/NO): YES